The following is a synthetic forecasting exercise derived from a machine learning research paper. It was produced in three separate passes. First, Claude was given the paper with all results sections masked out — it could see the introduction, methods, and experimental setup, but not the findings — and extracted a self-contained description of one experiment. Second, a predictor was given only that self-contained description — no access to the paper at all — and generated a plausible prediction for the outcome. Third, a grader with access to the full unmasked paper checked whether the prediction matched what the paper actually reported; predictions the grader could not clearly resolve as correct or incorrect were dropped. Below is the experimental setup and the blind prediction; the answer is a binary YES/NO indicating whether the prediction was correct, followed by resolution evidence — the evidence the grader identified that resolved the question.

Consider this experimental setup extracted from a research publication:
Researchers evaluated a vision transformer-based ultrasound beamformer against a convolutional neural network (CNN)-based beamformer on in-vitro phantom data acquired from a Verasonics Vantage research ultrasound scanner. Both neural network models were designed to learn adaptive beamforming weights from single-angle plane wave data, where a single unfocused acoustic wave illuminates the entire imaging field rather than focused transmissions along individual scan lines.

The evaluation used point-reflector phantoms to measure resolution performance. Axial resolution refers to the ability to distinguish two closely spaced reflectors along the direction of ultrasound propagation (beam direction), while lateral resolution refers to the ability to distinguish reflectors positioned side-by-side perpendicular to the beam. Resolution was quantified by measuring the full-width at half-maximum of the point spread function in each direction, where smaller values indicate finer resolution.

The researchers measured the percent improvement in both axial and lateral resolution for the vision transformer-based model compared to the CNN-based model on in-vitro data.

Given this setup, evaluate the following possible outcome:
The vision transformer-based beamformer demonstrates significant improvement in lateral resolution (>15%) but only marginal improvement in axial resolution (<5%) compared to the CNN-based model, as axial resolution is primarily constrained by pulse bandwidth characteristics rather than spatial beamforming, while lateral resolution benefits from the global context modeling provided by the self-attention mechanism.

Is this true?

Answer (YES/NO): NO